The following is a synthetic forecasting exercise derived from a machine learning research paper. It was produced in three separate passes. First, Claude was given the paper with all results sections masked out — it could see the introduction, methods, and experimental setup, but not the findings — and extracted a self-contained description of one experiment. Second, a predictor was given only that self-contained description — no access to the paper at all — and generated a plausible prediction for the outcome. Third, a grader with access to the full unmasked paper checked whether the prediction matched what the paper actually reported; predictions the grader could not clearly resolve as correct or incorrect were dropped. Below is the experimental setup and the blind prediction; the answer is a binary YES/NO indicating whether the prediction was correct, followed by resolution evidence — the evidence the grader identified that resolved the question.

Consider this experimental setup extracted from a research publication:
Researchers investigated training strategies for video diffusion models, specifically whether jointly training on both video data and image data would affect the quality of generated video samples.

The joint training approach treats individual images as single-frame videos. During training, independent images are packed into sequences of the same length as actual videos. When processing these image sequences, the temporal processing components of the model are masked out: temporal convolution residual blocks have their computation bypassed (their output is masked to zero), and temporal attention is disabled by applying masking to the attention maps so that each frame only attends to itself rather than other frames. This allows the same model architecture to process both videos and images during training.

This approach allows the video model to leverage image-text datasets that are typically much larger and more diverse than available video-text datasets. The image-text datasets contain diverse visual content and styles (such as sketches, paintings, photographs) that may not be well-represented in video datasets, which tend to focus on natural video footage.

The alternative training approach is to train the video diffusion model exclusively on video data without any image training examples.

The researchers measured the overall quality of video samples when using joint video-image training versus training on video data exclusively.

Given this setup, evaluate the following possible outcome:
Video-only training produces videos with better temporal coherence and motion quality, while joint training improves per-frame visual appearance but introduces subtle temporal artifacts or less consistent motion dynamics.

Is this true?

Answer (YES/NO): NO